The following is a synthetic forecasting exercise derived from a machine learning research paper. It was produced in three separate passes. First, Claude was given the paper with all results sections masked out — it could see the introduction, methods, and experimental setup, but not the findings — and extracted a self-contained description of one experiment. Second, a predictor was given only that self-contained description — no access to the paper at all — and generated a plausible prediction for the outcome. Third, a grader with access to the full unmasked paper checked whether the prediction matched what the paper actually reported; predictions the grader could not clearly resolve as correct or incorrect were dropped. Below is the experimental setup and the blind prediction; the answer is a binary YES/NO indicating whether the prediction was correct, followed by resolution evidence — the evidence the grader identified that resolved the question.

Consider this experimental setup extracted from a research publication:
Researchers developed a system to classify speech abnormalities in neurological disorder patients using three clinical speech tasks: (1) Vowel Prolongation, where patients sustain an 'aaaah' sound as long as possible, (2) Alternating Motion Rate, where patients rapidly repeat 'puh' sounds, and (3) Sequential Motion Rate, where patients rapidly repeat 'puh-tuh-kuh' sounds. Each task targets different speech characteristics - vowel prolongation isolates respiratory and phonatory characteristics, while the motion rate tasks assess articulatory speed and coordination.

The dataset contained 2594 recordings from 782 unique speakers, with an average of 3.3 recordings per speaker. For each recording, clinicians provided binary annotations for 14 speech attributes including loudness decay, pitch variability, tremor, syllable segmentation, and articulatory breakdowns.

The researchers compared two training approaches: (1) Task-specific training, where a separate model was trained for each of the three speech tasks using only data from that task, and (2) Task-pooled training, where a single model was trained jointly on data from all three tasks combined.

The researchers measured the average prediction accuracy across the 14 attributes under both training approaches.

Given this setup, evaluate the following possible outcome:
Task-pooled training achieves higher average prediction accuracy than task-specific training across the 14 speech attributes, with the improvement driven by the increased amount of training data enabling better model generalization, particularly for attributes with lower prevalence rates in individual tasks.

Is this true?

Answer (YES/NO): NO